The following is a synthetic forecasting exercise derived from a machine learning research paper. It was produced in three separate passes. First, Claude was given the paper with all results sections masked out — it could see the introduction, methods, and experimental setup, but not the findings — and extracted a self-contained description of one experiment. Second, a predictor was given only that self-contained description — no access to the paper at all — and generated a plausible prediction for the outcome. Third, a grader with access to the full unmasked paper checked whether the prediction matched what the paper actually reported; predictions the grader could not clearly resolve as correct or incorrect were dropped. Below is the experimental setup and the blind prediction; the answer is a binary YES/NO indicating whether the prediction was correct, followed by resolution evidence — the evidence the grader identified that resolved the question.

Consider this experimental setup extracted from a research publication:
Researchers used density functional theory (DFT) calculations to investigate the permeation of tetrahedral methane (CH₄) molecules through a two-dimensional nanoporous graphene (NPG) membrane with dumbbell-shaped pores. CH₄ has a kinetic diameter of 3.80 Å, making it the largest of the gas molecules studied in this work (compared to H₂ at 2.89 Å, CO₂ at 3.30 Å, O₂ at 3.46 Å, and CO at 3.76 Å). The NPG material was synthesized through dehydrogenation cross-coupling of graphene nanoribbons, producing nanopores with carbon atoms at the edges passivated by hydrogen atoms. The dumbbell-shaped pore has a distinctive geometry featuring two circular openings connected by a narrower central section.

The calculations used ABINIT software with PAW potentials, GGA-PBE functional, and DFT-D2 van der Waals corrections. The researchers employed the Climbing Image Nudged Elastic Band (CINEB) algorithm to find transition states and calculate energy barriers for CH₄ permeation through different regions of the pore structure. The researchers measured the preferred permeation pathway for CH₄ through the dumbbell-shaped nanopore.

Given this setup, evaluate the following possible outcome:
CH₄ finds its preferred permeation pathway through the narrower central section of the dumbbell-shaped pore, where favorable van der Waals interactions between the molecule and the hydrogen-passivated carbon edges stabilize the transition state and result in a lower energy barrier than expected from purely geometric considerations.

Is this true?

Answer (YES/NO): NO